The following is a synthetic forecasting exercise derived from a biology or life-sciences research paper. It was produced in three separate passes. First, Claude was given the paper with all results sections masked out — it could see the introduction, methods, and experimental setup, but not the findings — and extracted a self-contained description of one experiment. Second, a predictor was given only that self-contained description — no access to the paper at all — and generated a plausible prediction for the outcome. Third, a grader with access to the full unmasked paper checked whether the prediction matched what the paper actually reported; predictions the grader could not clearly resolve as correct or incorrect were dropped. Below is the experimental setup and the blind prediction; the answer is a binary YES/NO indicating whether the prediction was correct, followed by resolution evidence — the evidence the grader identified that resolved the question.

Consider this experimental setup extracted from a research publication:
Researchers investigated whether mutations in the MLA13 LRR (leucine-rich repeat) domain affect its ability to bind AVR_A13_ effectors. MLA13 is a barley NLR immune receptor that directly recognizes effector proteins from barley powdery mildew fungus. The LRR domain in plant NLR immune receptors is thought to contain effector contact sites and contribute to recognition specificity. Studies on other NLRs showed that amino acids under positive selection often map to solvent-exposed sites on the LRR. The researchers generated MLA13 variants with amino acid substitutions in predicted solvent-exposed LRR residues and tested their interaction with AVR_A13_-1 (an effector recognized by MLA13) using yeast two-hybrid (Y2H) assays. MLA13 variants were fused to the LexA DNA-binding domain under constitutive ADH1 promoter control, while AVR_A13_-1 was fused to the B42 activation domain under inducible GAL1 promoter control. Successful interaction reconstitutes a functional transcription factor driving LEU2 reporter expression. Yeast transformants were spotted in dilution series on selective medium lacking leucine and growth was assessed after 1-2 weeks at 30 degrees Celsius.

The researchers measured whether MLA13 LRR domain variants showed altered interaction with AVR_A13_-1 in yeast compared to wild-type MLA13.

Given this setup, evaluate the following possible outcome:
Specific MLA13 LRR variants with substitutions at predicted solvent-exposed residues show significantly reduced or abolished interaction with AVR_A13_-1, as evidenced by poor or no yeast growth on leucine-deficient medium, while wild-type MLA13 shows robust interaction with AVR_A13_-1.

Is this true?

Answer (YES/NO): YES